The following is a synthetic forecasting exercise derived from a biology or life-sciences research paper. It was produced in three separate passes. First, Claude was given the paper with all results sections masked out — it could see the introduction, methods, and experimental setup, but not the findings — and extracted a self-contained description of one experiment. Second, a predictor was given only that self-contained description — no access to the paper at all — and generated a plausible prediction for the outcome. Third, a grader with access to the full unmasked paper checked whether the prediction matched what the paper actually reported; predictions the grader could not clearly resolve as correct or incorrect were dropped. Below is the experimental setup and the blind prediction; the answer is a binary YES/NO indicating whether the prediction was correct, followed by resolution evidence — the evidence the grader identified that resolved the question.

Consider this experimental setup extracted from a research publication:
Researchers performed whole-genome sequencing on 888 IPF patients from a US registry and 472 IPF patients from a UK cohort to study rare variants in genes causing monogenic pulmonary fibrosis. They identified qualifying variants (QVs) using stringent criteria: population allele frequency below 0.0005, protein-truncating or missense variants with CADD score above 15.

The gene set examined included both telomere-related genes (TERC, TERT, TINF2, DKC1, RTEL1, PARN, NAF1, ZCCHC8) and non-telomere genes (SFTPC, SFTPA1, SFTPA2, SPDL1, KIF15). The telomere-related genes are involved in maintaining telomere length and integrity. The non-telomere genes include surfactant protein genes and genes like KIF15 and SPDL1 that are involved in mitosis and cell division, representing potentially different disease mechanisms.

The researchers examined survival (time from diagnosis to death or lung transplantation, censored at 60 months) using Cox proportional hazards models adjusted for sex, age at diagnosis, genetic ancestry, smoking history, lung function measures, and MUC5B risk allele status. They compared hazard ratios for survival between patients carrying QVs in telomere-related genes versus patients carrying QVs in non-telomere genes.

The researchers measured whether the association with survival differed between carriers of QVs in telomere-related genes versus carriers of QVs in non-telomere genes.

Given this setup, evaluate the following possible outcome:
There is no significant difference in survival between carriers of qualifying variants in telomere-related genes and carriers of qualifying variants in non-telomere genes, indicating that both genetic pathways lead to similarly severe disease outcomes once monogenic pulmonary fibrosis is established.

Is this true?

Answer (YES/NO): NO